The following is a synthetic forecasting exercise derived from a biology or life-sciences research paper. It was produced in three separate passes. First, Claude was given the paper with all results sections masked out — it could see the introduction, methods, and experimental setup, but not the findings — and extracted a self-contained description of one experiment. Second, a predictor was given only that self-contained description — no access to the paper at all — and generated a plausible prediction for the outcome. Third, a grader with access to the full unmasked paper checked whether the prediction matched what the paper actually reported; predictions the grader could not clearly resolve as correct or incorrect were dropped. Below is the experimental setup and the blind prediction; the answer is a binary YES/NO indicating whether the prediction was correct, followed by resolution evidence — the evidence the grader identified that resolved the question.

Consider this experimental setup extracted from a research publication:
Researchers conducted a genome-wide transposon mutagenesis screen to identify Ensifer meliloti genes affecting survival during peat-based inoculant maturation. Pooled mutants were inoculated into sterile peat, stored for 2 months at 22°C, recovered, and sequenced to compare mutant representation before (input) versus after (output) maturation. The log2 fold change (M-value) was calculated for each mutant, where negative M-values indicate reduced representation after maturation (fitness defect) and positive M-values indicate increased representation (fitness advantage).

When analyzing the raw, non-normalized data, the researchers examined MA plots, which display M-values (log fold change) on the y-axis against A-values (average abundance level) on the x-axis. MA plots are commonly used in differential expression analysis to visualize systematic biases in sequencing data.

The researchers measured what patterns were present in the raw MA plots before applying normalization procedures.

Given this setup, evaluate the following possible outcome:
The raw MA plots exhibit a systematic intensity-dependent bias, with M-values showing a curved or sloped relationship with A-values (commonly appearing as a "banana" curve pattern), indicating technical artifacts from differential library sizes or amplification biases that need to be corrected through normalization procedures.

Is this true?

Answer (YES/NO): YES